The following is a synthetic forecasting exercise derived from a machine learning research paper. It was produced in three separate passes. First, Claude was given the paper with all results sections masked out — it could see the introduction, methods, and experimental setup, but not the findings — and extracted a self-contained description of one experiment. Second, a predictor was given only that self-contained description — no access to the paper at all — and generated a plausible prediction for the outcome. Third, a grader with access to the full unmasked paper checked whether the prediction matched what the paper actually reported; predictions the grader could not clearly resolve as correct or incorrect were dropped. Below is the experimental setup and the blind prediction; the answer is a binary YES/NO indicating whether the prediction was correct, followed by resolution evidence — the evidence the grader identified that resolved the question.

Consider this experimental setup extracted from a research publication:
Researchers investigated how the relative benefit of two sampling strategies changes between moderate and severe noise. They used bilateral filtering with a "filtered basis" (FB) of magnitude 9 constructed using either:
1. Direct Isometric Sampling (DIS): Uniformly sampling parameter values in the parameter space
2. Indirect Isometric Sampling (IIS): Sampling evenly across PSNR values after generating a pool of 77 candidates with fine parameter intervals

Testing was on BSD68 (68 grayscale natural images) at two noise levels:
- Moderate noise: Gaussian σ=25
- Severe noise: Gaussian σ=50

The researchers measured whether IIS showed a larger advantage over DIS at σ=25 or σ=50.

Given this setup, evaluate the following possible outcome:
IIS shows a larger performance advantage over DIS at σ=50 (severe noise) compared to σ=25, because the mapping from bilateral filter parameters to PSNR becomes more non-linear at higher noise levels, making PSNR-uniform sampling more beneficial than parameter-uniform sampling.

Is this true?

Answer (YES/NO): YES